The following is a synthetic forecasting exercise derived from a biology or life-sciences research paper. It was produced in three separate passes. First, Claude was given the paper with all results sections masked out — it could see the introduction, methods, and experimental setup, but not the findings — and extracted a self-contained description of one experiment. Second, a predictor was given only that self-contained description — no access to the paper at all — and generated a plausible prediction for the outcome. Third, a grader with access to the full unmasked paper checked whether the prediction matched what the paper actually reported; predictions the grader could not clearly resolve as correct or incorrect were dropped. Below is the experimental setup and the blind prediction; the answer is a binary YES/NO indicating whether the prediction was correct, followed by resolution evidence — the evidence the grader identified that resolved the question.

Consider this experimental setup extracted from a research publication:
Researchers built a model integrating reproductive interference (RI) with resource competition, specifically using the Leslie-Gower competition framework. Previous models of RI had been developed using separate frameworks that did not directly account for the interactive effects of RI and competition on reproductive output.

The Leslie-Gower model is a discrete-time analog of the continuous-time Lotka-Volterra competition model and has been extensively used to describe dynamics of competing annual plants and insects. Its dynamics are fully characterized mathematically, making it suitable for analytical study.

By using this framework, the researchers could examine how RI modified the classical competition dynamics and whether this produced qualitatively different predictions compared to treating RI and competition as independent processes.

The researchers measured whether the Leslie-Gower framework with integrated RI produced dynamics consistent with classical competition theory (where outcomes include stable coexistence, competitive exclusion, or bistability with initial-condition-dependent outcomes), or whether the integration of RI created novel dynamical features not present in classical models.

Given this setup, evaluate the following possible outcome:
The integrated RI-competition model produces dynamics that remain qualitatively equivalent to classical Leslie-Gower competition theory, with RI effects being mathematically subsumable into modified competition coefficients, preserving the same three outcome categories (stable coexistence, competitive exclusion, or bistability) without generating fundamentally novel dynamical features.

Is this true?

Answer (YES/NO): NO